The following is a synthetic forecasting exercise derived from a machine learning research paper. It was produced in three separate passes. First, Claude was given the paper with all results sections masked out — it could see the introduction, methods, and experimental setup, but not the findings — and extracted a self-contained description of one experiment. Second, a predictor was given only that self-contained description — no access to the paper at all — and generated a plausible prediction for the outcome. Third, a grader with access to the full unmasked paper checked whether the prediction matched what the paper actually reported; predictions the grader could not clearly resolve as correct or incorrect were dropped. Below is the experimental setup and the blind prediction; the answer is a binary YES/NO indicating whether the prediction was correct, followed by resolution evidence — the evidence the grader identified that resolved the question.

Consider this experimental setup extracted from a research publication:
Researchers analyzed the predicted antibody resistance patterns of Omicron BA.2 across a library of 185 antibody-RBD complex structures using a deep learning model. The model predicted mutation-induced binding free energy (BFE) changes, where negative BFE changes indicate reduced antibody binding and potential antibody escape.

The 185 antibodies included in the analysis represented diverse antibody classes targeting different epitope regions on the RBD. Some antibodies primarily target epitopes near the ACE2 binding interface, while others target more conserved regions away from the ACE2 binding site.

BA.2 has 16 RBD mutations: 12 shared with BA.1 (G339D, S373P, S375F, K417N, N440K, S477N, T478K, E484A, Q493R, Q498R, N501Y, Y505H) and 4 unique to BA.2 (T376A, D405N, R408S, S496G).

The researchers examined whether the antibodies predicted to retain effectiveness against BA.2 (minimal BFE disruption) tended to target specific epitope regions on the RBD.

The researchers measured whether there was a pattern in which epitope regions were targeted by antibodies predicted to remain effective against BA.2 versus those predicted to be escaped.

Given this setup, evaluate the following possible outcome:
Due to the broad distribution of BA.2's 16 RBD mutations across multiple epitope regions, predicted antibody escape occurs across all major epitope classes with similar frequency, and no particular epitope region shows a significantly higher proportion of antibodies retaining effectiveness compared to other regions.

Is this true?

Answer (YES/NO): NO